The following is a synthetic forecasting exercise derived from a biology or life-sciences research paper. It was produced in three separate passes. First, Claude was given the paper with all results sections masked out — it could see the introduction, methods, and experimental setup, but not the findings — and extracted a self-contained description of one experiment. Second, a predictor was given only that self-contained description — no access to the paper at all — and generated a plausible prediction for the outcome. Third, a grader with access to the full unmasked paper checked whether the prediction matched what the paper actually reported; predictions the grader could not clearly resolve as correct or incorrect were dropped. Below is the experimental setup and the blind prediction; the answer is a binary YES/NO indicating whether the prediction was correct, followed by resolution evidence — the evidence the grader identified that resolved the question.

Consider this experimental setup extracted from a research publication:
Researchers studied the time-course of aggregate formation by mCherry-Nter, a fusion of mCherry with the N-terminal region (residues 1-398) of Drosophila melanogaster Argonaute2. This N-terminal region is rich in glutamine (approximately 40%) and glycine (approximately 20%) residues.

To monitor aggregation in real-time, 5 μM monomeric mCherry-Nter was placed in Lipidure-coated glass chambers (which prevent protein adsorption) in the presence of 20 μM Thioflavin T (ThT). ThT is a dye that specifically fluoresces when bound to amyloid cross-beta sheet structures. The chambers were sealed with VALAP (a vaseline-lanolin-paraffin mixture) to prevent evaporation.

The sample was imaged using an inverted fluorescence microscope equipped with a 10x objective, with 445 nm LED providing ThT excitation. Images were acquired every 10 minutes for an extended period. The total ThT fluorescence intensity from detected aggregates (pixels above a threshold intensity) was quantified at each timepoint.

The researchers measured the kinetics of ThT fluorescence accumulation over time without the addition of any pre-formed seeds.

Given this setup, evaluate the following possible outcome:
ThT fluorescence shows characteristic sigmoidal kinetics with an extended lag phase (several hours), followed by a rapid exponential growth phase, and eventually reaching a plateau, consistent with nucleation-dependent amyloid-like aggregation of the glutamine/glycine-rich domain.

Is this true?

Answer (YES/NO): YES